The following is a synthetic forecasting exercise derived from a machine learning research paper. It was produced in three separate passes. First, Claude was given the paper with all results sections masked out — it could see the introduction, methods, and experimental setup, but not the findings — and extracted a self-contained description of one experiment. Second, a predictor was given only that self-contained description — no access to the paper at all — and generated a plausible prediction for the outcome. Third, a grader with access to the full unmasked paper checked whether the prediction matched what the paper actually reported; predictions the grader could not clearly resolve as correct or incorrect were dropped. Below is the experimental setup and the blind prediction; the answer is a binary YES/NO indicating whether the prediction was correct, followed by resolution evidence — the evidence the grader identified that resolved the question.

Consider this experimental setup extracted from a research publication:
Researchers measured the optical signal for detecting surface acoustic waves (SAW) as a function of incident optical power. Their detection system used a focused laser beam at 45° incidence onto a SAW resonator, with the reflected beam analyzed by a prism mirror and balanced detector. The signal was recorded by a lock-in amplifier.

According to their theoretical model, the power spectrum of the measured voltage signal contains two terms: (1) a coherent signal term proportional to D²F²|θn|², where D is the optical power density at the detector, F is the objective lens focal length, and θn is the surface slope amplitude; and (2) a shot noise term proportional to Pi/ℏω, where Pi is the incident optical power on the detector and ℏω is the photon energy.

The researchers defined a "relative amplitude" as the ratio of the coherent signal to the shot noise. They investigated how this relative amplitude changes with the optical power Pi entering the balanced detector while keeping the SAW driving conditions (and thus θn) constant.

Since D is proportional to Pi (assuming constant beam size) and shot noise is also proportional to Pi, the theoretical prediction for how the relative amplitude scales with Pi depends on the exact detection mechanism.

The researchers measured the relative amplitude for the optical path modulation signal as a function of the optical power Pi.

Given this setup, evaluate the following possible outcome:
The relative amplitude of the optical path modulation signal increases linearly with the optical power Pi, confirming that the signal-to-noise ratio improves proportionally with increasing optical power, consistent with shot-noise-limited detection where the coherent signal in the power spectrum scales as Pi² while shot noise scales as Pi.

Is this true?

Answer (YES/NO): YES